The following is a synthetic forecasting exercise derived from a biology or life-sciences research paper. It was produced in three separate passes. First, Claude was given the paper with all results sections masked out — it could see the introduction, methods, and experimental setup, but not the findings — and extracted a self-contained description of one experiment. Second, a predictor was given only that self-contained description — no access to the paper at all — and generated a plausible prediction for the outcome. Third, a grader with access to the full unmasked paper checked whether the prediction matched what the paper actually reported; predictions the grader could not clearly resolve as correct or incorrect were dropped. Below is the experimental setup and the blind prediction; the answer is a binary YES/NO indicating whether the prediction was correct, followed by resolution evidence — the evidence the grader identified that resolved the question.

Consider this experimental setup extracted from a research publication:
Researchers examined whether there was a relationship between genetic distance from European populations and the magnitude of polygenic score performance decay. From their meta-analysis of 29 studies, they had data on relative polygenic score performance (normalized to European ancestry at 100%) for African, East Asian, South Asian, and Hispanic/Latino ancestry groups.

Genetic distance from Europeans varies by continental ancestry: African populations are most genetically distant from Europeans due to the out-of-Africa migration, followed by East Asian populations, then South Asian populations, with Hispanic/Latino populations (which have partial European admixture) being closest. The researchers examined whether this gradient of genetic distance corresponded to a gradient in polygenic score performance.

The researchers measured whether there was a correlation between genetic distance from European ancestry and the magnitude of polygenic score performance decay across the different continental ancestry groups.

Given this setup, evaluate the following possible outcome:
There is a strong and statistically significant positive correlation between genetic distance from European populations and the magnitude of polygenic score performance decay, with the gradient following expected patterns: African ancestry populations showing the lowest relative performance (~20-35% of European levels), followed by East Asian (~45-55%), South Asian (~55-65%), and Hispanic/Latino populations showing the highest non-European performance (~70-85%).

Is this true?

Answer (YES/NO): NO